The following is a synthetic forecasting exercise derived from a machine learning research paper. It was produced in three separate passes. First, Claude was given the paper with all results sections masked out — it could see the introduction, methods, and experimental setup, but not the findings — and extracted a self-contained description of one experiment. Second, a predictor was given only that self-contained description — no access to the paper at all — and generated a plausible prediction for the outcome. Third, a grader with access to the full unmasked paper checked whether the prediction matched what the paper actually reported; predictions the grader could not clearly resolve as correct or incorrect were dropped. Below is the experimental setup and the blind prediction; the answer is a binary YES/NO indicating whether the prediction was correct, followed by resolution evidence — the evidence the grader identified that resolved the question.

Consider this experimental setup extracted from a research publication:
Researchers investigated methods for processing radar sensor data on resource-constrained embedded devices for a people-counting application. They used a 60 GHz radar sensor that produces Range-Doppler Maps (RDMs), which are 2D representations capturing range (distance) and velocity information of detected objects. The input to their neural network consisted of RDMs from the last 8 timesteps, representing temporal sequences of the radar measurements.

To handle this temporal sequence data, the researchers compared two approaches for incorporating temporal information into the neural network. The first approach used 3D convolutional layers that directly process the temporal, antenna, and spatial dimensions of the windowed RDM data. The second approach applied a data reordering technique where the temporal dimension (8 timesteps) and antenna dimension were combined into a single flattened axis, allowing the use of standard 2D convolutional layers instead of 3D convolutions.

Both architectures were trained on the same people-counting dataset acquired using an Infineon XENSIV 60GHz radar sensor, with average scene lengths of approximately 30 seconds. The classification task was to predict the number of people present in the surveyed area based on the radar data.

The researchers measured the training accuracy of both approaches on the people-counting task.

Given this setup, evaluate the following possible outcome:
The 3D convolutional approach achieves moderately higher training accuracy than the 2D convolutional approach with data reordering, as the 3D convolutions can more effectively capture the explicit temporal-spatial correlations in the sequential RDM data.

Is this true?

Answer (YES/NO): YES